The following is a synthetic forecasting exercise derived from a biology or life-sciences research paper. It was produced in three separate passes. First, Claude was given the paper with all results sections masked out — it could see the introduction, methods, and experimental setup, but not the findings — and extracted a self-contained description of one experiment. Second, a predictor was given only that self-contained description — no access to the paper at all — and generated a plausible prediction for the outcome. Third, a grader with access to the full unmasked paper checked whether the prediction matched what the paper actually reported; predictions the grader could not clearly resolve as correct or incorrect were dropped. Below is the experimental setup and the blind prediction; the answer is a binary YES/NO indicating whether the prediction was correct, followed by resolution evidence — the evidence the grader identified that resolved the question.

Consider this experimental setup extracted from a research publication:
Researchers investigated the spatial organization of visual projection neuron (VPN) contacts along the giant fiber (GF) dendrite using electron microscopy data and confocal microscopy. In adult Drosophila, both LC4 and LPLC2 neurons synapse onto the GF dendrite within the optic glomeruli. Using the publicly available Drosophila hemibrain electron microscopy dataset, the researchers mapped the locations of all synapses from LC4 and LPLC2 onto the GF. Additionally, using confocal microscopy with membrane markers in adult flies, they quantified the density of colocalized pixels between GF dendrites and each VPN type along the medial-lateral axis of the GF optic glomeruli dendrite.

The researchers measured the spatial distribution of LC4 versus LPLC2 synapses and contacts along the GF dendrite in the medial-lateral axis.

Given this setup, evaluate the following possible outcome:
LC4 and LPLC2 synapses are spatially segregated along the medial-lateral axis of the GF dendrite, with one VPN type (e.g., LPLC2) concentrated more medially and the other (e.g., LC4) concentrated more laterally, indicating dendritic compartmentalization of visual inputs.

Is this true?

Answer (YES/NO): NO